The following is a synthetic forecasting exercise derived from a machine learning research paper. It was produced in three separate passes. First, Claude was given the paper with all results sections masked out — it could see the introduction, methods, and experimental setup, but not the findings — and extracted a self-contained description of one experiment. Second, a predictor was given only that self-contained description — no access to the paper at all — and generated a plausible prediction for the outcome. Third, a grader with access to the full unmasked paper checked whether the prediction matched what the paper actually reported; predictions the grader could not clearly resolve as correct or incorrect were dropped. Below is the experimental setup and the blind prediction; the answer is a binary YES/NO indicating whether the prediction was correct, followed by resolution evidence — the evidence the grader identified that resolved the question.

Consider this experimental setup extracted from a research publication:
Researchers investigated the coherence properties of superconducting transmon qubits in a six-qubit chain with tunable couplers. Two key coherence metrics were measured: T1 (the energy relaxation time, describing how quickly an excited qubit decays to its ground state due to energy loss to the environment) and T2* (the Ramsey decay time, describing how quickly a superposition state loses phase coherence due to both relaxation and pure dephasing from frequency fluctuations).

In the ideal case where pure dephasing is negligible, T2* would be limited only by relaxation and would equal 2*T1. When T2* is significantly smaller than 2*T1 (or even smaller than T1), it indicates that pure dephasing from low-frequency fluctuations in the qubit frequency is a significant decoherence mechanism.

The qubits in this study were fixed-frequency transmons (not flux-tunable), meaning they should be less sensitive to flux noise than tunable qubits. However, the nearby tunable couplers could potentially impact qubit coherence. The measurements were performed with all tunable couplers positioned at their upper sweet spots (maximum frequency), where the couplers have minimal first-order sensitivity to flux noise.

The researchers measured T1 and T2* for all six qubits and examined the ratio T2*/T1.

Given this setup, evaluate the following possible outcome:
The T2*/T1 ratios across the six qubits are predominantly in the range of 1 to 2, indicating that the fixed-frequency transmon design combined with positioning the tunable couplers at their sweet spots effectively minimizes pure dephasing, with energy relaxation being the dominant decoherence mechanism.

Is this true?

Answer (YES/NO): NO